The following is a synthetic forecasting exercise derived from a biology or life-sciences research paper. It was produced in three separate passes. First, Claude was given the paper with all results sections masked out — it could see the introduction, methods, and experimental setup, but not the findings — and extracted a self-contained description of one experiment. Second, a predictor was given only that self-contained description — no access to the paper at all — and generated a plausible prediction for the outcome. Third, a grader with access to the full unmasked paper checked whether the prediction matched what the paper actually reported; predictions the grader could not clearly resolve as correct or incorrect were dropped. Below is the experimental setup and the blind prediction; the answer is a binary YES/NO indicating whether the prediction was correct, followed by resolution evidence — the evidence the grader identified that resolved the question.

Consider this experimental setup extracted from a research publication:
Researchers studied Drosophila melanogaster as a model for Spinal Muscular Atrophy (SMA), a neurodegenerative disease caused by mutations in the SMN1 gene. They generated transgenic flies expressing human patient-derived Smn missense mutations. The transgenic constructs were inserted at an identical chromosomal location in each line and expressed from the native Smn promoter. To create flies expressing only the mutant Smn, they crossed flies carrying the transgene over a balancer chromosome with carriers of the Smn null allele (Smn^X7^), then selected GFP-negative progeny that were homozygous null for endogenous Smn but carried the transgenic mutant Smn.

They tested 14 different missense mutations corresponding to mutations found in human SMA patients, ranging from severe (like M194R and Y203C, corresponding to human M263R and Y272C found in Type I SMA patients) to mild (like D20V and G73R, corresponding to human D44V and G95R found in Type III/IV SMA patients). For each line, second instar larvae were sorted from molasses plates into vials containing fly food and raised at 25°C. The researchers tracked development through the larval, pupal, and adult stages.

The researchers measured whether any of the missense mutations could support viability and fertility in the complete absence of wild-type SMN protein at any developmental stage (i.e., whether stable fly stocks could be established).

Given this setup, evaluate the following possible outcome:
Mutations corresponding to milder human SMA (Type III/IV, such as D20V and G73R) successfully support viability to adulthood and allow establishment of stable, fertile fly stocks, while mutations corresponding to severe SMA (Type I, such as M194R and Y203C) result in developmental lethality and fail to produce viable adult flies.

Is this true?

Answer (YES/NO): YES